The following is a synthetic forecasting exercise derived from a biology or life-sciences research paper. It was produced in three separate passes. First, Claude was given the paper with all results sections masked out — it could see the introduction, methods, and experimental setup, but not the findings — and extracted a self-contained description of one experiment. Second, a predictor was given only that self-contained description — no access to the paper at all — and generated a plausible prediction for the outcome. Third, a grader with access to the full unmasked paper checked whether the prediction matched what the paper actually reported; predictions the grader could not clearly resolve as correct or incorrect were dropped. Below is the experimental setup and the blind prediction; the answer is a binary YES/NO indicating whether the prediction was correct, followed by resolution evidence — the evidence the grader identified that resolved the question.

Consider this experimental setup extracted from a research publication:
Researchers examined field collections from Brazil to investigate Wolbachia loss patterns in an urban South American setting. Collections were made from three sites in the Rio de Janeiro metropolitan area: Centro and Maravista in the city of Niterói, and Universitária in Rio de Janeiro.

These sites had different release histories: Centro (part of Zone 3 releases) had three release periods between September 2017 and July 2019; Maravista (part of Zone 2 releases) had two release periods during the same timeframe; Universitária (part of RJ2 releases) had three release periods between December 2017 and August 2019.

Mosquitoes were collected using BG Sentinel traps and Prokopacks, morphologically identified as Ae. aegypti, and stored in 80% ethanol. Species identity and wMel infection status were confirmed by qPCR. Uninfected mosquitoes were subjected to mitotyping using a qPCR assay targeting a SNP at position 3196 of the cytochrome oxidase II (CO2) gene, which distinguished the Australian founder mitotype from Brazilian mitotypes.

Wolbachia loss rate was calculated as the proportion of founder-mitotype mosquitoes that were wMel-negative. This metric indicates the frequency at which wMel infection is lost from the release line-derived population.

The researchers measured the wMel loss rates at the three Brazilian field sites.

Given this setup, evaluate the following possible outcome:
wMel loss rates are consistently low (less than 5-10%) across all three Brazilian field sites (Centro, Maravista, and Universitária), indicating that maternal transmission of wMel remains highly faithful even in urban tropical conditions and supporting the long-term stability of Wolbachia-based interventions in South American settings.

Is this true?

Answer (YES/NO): NO